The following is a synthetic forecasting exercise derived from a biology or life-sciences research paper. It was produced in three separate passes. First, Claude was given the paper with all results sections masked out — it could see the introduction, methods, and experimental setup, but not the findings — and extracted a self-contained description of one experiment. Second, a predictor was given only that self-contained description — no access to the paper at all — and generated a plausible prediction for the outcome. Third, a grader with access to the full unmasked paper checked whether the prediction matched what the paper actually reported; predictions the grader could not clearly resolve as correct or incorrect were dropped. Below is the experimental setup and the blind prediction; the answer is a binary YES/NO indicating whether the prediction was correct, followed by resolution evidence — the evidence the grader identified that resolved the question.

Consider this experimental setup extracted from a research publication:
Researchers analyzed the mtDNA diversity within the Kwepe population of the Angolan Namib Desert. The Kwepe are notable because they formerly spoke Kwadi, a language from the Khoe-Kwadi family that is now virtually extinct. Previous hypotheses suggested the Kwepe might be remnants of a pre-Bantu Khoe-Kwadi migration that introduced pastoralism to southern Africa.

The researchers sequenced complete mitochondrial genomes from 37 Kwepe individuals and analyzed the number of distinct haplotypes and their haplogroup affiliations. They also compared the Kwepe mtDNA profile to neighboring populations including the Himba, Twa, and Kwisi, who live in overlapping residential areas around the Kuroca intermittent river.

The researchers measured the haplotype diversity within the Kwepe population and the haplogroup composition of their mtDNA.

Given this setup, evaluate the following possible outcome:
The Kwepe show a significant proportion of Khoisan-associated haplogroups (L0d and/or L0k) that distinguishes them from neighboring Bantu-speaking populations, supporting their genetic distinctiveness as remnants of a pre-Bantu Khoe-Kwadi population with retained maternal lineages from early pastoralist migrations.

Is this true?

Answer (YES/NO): NO